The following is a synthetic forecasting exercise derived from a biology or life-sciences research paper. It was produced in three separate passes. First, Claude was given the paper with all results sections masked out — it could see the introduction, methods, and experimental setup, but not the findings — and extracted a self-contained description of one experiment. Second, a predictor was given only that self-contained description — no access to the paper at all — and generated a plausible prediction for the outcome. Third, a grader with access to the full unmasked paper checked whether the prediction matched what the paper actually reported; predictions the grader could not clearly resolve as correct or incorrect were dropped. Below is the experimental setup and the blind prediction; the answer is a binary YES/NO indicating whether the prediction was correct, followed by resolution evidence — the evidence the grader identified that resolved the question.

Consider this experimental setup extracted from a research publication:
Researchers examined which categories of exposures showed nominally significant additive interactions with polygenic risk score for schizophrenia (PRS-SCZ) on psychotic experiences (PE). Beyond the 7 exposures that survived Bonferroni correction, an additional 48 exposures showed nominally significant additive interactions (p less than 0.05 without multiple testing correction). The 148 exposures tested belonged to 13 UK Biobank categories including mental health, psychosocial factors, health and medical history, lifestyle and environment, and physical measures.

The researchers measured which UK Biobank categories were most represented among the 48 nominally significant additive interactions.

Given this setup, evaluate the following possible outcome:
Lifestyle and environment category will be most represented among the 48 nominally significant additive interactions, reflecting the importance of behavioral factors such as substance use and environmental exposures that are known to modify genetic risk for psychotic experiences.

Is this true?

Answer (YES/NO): NO